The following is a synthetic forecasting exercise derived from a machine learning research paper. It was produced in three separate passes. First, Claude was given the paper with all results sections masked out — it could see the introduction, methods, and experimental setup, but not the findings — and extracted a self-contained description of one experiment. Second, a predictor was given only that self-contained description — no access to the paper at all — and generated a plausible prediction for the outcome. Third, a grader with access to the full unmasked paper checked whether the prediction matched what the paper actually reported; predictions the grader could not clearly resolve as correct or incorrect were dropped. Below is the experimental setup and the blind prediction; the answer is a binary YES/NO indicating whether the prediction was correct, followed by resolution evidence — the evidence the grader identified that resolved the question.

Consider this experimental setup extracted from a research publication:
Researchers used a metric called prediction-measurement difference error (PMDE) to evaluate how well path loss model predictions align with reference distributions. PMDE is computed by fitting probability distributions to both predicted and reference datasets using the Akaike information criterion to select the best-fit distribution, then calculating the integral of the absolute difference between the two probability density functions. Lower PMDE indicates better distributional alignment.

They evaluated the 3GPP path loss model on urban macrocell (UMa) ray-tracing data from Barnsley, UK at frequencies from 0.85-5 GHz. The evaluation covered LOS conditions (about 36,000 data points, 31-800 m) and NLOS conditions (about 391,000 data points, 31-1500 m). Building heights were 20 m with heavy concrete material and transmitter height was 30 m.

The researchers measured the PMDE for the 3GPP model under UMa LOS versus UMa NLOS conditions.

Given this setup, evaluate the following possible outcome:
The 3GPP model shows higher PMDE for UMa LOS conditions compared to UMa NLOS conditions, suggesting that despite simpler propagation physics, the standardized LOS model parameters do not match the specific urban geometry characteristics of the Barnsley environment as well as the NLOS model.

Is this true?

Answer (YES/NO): NO